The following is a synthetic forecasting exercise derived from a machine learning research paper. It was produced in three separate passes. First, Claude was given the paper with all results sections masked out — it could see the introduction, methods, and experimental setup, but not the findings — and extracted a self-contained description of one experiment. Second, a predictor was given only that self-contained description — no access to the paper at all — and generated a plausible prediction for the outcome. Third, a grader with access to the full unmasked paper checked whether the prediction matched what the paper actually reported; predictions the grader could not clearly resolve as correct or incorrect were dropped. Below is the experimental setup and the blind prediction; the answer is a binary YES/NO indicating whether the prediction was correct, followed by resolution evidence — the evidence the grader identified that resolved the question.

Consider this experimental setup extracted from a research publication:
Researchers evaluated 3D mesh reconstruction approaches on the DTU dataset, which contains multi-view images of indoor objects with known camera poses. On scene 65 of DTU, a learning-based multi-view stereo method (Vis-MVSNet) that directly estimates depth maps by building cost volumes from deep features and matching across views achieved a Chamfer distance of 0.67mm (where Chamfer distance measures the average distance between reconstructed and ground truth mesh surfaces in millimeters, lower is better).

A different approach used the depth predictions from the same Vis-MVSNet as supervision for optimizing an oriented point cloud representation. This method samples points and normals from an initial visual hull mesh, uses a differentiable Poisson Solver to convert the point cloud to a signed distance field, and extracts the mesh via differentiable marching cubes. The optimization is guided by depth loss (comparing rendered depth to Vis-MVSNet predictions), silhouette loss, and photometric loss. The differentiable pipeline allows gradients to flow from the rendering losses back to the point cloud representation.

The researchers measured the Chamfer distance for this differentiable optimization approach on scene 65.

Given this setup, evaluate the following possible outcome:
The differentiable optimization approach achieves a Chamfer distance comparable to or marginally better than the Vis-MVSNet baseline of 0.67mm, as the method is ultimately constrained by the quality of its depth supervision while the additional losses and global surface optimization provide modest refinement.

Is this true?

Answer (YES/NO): NO